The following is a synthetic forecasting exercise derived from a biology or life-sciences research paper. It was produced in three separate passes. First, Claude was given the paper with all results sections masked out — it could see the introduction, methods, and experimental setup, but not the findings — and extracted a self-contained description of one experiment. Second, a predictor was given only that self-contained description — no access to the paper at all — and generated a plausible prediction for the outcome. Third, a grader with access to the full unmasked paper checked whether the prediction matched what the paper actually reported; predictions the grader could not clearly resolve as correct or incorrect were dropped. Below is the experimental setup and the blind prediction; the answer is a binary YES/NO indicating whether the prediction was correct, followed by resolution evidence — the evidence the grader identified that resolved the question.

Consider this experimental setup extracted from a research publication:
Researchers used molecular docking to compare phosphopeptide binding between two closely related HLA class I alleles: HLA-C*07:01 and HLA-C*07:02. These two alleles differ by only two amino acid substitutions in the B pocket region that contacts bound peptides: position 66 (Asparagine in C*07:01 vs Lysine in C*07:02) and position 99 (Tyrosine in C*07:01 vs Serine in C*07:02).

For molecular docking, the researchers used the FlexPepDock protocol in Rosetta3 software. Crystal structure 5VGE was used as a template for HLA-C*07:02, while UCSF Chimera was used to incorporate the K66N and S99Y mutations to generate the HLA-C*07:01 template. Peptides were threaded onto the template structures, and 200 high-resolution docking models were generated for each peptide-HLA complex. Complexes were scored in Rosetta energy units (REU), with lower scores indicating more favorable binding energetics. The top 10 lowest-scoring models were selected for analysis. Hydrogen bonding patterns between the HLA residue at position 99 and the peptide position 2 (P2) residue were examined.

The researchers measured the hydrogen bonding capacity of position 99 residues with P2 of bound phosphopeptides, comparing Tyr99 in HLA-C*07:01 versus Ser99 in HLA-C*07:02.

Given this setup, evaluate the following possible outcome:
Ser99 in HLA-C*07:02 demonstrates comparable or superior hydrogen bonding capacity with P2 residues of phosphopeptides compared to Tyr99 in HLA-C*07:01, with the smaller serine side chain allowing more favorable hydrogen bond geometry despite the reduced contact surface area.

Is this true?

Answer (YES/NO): NO